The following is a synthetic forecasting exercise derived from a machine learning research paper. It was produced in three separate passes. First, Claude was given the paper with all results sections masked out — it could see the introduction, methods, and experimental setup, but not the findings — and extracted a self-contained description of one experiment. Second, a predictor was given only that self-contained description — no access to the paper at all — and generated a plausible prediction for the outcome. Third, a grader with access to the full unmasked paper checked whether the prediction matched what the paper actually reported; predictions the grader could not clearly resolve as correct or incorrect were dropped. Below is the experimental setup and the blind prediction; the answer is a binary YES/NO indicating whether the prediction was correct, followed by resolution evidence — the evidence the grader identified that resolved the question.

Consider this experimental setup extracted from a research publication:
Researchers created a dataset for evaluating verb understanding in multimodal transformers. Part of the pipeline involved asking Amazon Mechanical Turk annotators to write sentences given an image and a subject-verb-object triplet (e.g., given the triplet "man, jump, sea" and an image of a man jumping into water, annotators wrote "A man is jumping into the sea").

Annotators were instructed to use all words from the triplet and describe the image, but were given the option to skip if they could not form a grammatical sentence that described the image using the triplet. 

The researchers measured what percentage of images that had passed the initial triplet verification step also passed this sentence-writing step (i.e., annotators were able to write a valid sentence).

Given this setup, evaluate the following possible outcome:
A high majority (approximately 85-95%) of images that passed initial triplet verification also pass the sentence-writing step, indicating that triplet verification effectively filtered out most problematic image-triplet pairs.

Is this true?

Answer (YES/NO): YES